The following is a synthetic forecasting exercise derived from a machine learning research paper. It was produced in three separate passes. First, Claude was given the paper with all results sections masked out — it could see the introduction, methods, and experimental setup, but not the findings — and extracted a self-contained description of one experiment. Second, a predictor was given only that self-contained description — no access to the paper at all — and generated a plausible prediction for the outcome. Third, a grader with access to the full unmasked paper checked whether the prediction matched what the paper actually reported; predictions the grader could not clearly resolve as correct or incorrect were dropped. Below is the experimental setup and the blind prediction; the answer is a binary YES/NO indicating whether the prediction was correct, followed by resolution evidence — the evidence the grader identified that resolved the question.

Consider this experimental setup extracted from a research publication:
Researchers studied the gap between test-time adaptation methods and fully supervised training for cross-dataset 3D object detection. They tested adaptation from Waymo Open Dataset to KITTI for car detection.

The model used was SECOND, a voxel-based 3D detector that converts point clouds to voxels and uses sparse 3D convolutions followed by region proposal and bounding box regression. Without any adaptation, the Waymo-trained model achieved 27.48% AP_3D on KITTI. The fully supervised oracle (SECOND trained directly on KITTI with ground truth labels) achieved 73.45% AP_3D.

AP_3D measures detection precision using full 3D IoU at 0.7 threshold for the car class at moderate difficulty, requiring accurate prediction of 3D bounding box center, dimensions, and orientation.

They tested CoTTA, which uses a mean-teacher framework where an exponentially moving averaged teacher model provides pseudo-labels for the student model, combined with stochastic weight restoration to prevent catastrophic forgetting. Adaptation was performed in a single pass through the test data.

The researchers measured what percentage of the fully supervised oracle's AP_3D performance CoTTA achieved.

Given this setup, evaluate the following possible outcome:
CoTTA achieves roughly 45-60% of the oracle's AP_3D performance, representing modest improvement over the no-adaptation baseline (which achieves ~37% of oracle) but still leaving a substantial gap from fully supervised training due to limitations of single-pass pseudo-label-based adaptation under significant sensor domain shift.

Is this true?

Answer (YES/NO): YES